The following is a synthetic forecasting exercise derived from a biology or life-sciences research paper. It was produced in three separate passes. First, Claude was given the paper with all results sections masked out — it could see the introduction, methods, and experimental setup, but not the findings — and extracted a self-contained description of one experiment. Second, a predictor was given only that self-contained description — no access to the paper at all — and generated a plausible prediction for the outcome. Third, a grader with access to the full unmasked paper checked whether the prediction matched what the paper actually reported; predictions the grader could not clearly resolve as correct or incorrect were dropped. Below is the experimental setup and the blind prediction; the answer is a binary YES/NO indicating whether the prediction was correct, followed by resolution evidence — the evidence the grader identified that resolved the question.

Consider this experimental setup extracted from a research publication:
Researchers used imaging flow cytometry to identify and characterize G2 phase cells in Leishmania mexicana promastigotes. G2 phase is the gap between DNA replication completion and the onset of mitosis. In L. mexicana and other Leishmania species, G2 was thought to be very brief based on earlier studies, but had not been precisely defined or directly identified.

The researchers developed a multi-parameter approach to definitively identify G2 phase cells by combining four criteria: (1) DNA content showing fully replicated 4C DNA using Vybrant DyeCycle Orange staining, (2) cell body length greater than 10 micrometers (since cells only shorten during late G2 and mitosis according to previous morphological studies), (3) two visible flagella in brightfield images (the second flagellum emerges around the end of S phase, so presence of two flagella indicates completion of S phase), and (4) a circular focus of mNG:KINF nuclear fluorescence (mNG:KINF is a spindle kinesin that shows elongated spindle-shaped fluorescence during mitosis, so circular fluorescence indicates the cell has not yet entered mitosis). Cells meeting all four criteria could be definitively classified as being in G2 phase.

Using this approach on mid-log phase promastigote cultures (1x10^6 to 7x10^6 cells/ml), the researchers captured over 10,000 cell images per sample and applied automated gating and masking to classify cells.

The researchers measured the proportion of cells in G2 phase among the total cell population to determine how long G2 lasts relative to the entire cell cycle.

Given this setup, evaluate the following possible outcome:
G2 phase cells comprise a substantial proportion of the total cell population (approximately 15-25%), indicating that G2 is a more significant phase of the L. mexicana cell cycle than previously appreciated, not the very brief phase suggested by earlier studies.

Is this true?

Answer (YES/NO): NO